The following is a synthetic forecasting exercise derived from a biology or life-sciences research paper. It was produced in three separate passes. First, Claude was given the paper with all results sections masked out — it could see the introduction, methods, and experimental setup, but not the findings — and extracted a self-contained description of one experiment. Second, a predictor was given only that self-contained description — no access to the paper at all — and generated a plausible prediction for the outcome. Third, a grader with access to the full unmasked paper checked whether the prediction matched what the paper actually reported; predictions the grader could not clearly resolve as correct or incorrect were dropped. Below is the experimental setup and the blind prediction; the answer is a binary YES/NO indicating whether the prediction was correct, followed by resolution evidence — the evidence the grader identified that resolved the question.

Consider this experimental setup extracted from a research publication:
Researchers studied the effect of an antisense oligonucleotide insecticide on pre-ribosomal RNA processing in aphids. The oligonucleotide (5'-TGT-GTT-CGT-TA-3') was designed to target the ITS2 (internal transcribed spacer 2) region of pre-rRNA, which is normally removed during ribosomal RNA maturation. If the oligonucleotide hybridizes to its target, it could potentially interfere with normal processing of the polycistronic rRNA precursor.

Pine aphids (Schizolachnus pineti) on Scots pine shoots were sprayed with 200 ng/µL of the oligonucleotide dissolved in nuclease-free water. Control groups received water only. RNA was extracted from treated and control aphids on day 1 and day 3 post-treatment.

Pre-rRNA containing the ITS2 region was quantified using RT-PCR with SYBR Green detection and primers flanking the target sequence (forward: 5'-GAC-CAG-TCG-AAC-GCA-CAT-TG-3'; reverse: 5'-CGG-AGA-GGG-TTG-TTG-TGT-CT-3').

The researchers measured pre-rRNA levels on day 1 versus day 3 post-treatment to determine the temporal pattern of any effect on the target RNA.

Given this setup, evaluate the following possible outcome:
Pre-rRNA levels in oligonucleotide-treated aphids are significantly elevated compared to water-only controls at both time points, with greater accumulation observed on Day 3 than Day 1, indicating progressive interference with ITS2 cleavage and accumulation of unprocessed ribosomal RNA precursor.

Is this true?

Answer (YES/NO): NO